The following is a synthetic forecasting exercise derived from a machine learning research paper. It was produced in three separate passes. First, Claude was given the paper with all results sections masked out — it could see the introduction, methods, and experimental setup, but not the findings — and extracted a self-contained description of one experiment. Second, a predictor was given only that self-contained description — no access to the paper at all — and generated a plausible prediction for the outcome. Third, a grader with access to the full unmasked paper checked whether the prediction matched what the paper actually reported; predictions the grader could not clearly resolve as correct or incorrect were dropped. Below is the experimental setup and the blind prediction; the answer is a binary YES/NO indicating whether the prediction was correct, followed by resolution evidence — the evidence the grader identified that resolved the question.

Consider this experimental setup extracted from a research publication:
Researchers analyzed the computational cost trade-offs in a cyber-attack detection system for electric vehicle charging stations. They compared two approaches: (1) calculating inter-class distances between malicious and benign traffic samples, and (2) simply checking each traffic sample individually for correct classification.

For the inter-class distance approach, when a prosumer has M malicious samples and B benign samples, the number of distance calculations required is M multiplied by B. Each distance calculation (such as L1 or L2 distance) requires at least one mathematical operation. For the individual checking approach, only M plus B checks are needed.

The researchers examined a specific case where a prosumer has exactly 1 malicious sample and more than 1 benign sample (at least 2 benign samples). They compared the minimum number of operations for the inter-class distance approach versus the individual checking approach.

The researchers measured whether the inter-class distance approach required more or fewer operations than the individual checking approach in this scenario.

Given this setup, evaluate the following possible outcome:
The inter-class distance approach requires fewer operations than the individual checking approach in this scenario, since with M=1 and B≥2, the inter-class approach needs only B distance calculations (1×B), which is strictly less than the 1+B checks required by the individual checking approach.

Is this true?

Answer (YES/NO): NO